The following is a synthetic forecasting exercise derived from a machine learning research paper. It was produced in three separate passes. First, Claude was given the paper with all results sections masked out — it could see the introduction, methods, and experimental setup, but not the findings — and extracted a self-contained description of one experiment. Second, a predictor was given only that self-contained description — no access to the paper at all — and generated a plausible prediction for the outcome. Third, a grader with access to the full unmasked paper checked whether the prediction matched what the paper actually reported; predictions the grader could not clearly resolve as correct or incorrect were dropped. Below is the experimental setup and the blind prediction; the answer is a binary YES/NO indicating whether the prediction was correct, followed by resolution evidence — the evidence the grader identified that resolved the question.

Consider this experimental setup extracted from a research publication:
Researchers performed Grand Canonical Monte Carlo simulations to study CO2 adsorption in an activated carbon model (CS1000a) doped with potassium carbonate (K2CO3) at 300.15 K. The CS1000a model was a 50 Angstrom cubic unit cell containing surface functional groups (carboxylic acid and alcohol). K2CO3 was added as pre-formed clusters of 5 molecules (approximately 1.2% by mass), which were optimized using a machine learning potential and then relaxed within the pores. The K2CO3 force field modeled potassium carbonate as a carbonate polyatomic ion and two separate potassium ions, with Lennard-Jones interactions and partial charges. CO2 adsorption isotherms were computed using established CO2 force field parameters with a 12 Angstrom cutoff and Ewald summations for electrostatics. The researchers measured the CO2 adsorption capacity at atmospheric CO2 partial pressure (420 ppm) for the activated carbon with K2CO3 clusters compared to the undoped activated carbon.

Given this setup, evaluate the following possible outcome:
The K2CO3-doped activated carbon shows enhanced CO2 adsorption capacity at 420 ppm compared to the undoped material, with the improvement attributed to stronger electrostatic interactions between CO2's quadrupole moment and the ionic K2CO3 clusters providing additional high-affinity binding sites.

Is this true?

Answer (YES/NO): YES